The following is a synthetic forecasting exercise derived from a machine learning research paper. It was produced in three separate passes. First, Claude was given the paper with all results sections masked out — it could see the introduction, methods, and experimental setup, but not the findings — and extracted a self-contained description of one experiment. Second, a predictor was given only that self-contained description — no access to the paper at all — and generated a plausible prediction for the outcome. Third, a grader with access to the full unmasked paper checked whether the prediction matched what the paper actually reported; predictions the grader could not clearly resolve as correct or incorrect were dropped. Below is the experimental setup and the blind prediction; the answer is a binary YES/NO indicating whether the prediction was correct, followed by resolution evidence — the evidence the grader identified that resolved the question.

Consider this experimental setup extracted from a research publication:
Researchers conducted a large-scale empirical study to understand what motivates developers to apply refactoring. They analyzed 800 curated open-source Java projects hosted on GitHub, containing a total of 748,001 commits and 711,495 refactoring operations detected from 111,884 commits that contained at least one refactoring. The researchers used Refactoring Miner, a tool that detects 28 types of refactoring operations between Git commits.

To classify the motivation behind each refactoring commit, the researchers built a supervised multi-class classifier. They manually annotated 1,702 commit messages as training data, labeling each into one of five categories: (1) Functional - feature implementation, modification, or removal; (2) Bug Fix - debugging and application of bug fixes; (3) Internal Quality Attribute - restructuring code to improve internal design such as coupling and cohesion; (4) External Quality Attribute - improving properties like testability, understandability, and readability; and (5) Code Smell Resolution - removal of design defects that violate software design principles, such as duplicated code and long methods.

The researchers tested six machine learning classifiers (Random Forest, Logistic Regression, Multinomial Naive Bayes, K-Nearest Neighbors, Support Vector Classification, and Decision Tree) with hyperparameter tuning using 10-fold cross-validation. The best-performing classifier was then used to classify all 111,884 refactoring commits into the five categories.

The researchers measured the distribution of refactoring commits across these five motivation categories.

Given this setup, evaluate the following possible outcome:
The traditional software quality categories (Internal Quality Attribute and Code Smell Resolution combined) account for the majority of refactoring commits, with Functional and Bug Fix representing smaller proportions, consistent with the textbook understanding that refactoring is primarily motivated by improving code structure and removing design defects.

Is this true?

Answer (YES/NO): NO